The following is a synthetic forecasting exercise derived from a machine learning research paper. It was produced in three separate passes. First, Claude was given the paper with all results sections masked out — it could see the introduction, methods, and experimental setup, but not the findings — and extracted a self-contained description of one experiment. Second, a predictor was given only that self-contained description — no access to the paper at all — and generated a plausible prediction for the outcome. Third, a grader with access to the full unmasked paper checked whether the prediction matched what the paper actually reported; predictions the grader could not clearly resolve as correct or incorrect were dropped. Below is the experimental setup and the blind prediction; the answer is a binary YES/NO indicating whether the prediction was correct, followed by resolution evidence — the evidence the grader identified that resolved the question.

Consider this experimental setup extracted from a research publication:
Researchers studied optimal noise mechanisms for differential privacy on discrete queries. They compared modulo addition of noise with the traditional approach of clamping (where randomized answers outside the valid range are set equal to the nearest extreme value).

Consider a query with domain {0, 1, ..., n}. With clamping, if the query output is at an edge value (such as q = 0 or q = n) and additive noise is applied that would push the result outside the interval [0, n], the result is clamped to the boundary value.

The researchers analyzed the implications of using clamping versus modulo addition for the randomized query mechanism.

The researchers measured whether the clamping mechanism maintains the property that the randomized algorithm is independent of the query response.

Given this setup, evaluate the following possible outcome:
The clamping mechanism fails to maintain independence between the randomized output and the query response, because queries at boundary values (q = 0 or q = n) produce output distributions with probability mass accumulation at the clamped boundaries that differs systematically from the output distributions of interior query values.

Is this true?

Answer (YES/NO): YES